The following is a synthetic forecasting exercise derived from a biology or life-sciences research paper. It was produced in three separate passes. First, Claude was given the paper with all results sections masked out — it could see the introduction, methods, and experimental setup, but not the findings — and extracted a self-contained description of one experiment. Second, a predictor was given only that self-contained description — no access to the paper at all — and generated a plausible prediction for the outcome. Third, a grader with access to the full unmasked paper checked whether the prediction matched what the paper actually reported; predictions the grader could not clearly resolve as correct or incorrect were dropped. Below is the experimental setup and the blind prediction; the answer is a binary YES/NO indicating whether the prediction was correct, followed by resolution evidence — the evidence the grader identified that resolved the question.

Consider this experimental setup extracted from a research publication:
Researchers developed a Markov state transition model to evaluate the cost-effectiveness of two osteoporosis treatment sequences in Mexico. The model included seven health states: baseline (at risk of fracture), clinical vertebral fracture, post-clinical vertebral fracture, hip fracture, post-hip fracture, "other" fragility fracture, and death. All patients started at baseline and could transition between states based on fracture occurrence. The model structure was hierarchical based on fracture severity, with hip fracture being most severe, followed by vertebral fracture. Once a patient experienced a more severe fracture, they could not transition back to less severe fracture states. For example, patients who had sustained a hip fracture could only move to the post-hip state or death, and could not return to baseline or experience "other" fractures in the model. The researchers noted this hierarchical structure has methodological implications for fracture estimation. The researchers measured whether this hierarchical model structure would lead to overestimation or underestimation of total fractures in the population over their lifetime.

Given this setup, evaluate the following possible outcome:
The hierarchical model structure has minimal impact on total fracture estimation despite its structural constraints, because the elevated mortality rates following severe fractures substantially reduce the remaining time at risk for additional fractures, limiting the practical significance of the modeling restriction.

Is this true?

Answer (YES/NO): NO